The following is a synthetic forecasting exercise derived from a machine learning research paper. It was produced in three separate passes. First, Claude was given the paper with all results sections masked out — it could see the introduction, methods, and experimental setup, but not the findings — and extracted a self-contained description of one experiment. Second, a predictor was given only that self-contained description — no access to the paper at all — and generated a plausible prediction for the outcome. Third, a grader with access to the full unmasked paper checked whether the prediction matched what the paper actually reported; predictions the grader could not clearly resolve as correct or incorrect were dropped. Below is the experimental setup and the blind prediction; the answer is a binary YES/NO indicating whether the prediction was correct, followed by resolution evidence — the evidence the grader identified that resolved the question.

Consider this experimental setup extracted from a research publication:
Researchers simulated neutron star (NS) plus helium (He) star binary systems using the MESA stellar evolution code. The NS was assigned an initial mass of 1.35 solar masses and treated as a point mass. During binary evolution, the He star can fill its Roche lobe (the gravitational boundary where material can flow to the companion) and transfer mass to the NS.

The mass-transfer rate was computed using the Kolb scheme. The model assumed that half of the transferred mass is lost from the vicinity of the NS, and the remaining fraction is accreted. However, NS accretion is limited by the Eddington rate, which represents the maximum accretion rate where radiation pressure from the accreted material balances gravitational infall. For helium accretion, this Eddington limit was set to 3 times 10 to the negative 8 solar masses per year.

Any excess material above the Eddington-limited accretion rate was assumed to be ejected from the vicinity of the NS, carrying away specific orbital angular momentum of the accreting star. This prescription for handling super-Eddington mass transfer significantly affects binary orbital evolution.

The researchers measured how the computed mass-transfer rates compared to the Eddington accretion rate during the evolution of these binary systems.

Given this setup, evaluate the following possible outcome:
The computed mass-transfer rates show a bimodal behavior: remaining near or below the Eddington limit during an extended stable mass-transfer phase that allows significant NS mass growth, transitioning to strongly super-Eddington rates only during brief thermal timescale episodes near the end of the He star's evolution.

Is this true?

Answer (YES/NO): NO